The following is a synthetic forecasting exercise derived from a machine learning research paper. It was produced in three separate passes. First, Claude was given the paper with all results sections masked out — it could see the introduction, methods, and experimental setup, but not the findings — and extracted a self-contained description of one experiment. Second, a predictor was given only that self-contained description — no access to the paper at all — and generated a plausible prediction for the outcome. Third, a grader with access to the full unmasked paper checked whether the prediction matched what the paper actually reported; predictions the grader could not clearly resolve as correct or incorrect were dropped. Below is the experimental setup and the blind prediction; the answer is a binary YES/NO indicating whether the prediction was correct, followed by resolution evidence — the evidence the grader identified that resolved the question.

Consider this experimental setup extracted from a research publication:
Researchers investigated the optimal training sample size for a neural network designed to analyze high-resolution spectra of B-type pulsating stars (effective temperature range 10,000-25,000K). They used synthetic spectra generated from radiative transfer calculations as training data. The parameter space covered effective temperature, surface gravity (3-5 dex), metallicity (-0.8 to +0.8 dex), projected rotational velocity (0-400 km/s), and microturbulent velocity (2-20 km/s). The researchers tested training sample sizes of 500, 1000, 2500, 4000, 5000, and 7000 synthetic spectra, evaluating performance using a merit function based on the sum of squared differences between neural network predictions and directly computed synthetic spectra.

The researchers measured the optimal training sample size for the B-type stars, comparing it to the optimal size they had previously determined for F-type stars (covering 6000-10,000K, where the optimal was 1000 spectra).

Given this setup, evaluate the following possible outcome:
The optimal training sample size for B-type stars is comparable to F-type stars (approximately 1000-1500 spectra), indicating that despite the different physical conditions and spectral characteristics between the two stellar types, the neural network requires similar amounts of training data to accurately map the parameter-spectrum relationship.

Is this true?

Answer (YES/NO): NO